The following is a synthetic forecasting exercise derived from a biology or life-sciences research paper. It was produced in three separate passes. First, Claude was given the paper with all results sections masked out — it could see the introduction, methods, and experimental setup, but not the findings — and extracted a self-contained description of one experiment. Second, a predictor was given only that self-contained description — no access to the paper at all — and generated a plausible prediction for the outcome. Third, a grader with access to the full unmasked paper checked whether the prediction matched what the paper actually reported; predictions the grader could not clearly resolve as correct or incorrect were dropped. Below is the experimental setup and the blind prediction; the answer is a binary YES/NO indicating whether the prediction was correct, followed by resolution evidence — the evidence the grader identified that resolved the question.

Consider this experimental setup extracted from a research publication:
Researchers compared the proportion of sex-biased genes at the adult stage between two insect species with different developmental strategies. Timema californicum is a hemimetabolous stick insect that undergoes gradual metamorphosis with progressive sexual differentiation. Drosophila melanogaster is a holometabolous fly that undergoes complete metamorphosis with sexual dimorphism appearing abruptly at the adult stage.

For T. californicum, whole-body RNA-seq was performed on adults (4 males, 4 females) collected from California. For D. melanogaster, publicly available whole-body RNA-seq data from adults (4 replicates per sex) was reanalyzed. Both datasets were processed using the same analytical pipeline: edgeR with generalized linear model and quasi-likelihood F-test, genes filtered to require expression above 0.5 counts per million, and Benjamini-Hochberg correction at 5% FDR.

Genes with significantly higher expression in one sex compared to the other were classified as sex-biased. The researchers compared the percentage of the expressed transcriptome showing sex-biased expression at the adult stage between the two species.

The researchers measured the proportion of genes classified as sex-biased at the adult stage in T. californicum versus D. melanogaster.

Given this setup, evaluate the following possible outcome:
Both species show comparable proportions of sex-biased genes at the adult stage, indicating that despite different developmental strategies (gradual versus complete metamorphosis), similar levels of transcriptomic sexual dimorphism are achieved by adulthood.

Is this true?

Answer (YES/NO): NO